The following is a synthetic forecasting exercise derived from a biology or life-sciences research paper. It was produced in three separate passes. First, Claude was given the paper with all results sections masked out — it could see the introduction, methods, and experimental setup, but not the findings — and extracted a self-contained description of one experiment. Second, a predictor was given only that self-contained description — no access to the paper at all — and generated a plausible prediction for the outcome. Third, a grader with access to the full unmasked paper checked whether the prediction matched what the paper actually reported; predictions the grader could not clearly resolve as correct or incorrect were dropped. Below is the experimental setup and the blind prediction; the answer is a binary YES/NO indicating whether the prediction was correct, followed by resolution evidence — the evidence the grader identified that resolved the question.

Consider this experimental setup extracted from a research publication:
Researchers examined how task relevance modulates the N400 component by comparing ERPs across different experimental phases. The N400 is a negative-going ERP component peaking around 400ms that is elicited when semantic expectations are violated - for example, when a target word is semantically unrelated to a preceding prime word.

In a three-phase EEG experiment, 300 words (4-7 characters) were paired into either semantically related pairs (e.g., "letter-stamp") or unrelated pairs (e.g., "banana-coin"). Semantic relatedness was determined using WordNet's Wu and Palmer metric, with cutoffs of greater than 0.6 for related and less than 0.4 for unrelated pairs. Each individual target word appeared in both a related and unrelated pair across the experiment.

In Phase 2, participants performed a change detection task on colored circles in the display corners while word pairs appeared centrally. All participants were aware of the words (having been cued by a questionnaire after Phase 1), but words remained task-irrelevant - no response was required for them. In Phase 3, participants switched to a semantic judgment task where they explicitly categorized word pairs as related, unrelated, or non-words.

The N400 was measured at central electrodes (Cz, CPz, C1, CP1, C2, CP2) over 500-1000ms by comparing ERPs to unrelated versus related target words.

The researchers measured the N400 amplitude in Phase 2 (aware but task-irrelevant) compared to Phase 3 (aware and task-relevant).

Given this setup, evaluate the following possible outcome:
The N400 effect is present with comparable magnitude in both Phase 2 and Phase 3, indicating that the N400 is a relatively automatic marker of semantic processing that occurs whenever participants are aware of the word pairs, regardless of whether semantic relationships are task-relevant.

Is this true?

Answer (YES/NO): NO